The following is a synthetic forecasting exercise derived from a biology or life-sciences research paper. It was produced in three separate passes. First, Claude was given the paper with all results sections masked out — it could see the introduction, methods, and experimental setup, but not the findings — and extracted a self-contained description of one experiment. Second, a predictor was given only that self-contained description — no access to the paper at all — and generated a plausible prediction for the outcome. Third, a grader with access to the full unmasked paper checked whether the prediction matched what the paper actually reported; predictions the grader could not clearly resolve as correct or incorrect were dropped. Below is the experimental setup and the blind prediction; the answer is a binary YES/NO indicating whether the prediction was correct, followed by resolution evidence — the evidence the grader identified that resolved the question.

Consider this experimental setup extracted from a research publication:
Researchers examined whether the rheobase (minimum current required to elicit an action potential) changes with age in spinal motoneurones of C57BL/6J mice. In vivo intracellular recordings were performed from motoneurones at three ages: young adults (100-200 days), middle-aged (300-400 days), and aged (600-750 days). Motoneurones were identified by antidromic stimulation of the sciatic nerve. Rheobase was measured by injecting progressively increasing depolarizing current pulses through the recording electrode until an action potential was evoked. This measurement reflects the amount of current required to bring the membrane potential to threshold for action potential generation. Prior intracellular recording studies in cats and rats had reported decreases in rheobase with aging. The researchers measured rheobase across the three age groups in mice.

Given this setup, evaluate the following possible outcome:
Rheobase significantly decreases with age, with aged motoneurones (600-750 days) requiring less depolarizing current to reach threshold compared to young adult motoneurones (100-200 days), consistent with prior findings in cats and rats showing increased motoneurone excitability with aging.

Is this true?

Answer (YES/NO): NO